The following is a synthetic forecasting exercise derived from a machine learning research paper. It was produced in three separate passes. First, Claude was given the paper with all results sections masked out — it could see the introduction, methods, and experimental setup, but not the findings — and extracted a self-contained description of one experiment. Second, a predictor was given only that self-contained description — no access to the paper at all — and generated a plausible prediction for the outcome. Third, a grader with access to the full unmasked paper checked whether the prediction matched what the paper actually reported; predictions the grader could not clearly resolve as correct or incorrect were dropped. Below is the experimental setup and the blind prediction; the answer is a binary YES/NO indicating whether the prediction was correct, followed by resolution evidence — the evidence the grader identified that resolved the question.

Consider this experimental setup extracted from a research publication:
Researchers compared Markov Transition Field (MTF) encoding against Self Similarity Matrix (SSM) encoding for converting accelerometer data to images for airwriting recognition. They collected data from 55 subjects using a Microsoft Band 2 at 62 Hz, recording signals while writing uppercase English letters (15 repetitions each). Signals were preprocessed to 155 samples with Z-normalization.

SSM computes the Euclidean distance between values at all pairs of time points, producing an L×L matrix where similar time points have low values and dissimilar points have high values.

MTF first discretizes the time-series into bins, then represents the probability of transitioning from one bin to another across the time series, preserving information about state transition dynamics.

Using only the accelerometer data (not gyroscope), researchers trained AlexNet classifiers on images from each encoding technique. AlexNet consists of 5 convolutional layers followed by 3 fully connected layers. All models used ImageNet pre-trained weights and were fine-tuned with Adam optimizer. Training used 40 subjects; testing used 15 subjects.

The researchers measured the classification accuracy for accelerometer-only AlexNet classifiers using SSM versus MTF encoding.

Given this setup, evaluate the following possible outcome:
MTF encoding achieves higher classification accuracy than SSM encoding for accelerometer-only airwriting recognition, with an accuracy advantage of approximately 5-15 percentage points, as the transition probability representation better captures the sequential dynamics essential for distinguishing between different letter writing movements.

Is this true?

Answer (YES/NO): NO